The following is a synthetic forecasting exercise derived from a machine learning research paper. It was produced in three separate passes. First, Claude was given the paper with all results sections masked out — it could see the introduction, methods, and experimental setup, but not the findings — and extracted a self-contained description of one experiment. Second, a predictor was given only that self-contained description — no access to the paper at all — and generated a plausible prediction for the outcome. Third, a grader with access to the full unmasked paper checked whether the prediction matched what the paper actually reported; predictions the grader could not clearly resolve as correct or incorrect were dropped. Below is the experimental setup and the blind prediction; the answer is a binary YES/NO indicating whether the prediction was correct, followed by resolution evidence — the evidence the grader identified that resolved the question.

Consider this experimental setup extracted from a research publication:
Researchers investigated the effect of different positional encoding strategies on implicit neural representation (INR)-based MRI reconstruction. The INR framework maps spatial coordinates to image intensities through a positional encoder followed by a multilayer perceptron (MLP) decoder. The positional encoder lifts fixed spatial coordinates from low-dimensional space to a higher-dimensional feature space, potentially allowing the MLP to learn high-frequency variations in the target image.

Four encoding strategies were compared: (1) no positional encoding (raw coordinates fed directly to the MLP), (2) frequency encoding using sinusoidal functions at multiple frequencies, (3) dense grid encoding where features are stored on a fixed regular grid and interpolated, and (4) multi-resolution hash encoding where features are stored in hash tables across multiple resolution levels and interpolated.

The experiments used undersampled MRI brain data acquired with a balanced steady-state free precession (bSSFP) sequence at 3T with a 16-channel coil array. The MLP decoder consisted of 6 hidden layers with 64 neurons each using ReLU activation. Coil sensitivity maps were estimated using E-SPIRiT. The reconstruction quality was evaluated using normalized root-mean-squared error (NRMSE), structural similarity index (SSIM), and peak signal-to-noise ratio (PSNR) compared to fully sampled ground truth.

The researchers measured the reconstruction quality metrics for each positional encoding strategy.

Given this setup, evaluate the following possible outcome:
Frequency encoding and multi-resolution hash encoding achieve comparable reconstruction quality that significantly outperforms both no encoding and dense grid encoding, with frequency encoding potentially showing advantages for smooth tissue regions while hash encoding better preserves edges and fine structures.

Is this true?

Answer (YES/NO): NO